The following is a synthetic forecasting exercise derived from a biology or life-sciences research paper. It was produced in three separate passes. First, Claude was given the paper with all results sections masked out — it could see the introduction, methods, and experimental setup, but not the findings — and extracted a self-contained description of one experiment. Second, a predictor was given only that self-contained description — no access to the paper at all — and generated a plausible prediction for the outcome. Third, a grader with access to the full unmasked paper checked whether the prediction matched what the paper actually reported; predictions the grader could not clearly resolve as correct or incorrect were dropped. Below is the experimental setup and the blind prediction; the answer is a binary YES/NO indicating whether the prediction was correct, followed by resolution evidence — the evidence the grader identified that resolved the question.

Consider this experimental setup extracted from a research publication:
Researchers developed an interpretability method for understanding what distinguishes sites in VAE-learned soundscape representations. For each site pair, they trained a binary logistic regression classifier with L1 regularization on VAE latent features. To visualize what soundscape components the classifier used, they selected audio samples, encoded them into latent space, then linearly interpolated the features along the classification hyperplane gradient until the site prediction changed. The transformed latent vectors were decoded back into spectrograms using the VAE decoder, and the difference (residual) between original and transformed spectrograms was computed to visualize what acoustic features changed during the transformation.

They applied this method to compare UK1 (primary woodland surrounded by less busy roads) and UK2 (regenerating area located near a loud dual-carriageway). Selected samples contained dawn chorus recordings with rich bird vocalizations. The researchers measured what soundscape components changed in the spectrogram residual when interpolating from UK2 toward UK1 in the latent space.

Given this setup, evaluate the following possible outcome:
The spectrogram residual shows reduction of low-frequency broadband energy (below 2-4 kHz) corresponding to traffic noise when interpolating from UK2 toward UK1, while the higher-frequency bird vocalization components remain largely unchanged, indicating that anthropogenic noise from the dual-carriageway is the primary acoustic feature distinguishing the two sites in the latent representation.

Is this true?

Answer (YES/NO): NO